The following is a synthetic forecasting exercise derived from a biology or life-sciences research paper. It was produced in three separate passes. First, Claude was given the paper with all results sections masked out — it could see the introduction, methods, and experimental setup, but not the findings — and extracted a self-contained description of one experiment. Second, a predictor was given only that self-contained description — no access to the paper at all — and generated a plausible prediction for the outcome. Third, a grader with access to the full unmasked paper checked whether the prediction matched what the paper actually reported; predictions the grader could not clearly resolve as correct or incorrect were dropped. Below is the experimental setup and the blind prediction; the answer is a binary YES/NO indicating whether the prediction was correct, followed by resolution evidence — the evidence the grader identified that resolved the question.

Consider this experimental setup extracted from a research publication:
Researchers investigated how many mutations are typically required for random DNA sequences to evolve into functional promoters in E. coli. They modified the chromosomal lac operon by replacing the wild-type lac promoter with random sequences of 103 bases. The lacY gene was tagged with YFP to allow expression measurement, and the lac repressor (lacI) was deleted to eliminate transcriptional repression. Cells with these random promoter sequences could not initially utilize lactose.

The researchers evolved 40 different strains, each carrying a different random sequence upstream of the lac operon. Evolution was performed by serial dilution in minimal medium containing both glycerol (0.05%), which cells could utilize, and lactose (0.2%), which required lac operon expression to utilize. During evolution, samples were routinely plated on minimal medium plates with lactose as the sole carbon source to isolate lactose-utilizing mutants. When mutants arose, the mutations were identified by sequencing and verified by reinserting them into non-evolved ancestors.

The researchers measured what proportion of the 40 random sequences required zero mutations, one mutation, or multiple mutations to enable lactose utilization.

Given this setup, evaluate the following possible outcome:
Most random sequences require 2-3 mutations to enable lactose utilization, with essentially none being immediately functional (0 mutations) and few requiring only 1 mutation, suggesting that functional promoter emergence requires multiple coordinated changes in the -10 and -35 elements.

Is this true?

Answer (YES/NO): NO